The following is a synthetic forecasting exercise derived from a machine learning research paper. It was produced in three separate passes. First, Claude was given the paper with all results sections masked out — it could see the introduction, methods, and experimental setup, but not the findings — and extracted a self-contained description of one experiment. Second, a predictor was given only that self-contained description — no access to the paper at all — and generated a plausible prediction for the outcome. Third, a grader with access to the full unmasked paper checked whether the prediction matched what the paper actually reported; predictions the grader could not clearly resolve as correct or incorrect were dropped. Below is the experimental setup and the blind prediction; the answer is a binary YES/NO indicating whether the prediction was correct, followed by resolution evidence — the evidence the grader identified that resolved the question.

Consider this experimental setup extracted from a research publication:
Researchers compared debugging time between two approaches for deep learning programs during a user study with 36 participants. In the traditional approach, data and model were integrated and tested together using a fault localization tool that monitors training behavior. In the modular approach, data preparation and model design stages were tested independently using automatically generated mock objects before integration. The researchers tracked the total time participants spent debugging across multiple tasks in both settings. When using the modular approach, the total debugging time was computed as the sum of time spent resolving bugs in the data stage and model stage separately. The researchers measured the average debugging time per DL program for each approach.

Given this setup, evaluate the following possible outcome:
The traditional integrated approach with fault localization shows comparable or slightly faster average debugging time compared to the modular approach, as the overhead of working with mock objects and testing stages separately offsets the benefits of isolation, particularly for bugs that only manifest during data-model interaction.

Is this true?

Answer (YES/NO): NO